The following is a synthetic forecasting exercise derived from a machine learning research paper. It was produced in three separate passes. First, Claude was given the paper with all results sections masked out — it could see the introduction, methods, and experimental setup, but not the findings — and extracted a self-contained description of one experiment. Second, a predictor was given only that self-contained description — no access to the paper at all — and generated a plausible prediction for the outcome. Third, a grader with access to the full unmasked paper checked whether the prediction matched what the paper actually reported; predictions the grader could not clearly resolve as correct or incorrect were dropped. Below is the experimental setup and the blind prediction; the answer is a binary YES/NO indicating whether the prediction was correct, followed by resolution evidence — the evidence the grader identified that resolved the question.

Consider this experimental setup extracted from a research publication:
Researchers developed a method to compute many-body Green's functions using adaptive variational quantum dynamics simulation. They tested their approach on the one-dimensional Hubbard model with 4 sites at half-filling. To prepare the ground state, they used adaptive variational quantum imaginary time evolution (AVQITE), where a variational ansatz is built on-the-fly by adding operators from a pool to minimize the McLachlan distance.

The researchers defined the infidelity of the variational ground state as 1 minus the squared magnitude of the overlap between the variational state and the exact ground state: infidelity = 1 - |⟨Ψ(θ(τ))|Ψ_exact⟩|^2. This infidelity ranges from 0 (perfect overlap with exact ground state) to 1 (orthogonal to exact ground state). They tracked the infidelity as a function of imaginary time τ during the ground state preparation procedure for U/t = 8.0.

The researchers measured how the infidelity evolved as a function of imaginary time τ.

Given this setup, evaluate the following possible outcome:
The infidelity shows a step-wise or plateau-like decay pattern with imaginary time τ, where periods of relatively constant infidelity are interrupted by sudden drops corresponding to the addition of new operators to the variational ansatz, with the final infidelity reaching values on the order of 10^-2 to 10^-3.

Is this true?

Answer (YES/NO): NO